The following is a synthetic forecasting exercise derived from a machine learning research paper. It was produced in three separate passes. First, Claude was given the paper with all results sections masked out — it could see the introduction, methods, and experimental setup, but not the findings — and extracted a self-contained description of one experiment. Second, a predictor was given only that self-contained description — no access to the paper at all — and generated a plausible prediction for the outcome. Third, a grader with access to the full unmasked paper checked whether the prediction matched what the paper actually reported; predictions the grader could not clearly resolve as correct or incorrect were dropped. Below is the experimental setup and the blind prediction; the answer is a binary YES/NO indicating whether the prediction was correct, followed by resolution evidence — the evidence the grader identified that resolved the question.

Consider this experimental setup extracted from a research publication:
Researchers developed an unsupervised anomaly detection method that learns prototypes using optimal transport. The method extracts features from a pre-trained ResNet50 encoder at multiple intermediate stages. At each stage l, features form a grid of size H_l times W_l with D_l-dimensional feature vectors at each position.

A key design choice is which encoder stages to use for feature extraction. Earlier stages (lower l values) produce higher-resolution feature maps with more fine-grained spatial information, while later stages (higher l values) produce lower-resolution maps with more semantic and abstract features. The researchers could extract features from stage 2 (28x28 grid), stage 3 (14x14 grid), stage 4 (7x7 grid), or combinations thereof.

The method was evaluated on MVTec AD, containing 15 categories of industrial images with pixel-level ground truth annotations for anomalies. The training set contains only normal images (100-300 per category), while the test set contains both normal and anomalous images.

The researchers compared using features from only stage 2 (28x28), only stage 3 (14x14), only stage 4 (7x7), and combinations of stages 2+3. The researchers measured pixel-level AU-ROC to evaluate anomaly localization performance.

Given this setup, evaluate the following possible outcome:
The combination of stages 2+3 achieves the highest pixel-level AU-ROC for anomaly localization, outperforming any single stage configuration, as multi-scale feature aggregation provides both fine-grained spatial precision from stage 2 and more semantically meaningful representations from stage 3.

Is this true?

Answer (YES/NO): YES